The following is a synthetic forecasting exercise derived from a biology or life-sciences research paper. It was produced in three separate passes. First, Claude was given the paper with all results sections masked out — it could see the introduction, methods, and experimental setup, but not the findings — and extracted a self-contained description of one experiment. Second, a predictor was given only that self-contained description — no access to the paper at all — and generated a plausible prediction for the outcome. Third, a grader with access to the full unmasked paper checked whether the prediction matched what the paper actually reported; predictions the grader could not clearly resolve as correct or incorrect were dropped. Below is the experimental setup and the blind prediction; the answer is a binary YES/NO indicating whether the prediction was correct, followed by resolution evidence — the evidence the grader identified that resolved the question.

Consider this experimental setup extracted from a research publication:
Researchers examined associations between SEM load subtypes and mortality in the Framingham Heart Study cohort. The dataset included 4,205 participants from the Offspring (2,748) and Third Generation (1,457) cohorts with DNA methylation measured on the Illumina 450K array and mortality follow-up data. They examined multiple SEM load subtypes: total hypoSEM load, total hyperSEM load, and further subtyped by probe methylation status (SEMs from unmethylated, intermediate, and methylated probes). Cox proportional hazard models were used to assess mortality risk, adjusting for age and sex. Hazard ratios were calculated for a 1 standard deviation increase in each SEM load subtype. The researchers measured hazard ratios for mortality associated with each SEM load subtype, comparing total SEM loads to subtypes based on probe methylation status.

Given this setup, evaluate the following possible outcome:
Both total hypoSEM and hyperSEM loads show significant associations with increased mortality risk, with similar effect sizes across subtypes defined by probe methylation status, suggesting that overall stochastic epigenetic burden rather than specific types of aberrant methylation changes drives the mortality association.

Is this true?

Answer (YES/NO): NO